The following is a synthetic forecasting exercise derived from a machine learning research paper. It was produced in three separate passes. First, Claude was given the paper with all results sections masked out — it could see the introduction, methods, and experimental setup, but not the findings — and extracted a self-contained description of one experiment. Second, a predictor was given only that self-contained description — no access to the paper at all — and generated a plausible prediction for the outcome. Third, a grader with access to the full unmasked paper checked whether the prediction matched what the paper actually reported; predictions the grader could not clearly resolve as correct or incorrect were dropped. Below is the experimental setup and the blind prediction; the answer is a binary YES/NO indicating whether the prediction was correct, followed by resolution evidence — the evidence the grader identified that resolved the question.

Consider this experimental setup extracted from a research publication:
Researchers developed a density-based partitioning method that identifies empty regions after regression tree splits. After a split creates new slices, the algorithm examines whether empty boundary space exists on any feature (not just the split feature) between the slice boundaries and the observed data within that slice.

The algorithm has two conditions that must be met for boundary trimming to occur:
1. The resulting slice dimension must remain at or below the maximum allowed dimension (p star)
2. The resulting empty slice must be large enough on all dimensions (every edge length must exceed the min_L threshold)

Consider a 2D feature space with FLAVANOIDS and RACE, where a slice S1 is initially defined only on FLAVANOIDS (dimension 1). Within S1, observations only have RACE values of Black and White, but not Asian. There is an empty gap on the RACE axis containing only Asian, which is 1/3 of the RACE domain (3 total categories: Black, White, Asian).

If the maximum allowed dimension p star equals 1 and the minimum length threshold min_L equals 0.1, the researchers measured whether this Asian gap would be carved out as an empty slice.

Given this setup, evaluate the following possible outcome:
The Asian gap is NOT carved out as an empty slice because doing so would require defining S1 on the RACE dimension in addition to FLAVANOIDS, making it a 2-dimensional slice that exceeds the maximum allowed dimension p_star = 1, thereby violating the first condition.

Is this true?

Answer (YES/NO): YES